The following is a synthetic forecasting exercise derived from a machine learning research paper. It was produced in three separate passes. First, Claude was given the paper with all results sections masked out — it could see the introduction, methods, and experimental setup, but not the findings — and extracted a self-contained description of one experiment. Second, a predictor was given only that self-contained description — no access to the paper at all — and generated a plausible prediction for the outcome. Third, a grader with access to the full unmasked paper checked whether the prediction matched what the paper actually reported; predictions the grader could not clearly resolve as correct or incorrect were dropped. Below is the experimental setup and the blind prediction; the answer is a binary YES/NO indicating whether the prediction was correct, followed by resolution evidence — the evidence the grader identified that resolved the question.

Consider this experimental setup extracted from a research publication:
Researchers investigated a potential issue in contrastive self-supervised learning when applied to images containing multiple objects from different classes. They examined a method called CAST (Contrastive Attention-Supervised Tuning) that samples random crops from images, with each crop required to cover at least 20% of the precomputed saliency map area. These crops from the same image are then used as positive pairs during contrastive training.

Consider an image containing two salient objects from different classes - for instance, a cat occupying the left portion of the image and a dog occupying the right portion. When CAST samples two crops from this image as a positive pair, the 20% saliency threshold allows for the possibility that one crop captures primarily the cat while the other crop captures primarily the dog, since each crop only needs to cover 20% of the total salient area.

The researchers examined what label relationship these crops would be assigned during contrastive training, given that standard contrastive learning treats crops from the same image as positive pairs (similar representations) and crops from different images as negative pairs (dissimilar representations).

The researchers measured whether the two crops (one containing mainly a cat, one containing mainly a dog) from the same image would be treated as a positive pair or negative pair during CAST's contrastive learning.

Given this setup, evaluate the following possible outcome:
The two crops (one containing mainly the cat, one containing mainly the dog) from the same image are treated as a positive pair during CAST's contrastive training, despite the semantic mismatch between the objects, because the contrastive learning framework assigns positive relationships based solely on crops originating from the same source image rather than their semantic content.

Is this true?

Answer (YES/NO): YES